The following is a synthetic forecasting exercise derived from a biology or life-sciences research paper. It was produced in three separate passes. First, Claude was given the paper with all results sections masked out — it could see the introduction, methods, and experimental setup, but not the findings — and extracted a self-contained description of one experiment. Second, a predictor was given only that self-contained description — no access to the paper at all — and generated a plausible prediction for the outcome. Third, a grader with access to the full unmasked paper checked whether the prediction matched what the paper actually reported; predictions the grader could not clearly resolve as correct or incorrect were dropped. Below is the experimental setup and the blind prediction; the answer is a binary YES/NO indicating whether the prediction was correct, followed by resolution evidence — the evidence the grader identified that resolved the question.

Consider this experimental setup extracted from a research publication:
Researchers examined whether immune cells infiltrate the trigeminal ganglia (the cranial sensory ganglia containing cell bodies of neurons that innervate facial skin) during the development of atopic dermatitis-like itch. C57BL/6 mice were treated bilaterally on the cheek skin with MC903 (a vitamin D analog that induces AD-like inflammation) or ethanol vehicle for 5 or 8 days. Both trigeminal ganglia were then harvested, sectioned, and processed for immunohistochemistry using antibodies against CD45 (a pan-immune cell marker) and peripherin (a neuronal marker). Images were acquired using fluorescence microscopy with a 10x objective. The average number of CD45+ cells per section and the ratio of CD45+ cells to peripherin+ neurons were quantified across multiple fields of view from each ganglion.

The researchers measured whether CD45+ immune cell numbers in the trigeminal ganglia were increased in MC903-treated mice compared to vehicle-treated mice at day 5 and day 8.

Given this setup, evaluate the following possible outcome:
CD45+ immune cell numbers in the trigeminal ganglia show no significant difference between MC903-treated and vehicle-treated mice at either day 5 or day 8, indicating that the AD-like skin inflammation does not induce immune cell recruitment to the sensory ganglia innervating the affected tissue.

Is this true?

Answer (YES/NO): NO